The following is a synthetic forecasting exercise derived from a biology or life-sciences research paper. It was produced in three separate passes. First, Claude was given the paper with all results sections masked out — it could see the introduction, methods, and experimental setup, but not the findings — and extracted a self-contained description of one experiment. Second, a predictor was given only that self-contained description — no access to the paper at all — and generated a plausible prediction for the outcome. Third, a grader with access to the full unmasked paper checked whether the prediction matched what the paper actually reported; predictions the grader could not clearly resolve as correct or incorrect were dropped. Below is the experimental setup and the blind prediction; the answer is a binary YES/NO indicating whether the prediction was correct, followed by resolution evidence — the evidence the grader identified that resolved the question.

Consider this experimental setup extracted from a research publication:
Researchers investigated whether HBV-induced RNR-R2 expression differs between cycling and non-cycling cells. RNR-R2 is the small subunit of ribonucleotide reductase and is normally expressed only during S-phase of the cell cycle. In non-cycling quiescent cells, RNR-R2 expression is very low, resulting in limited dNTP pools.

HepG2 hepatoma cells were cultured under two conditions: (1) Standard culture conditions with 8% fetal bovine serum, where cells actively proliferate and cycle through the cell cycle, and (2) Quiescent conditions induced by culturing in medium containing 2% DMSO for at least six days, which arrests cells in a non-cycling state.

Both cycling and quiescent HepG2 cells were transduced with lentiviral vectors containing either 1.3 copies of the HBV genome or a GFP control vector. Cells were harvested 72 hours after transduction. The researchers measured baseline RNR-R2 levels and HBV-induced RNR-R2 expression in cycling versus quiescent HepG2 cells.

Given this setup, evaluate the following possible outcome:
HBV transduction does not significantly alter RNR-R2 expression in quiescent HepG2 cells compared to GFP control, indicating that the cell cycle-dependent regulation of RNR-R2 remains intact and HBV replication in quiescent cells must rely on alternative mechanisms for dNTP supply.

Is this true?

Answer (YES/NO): NO